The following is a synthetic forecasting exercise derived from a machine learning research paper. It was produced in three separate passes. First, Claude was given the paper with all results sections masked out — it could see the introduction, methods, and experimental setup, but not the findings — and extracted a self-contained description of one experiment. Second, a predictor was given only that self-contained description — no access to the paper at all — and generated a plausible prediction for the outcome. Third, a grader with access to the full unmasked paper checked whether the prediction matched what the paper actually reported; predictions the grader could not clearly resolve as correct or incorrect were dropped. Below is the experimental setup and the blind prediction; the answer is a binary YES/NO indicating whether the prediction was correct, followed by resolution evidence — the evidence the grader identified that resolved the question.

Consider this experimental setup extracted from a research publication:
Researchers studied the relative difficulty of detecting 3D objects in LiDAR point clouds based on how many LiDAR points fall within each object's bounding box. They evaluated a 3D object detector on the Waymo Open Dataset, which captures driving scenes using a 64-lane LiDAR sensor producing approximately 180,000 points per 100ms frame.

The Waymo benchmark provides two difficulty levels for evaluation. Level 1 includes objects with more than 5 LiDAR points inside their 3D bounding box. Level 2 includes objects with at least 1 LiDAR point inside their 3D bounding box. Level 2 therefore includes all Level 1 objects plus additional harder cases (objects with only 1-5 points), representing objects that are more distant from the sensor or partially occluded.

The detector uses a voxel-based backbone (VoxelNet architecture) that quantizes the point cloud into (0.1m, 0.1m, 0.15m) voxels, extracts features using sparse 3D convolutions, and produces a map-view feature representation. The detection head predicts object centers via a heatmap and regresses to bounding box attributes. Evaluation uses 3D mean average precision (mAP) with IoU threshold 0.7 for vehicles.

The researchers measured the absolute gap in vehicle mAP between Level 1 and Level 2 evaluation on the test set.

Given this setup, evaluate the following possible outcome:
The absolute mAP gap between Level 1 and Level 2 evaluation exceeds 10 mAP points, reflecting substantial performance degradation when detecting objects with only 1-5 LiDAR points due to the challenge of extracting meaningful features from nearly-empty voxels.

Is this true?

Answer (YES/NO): NO